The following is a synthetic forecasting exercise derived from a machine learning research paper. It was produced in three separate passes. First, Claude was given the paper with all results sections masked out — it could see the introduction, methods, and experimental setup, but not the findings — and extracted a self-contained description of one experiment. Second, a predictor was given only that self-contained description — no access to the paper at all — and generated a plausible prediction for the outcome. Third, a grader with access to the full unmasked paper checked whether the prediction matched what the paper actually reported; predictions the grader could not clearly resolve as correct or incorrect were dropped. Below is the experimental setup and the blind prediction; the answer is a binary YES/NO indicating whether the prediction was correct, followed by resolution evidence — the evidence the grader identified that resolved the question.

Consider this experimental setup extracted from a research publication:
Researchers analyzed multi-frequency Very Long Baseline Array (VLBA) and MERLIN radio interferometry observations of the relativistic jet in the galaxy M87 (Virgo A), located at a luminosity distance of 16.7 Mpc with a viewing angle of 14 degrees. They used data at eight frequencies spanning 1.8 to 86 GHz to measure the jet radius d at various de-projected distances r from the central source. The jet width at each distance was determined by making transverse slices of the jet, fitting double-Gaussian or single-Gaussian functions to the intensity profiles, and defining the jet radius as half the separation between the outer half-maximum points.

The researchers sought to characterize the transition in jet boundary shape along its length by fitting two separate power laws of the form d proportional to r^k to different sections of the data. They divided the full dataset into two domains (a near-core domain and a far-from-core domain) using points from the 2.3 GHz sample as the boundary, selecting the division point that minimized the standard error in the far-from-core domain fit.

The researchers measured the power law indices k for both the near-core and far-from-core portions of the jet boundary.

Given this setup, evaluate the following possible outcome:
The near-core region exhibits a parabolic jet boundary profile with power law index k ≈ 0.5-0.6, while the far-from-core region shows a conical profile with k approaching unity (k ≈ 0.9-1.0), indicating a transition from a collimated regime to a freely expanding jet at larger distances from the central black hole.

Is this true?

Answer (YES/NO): YES